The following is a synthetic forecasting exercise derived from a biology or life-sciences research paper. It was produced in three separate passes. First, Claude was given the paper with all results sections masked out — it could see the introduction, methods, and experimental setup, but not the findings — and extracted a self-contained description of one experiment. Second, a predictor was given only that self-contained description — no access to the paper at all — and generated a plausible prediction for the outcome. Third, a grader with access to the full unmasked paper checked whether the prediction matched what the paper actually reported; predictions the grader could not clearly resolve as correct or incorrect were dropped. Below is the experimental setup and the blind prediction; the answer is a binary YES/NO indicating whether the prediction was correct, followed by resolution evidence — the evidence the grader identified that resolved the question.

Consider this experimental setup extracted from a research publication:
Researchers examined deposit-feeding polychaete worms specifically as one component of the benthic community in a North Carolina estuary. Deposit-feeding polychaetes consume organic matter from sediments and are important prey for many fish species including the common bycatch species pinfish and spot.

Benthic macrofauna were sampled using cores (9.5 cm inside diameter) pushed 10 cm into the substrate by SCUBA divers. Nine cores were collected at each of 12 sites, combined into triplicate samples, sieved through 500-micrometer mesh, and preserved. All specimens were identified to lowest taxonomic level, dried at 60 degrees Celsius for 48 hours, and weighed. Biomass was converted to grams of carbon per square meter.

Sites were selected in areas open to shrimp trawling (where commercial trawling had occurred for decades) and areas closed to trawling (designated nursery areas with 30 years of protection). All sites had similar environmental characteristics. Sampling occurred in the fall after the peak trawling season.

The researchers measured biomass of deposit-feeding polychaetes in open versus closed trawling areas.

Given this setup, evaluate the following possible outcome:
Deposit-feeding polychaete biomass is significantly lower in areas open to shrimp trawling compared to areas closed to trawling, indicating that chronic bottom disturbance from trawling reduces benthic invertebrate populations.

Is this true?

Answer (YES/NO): NO